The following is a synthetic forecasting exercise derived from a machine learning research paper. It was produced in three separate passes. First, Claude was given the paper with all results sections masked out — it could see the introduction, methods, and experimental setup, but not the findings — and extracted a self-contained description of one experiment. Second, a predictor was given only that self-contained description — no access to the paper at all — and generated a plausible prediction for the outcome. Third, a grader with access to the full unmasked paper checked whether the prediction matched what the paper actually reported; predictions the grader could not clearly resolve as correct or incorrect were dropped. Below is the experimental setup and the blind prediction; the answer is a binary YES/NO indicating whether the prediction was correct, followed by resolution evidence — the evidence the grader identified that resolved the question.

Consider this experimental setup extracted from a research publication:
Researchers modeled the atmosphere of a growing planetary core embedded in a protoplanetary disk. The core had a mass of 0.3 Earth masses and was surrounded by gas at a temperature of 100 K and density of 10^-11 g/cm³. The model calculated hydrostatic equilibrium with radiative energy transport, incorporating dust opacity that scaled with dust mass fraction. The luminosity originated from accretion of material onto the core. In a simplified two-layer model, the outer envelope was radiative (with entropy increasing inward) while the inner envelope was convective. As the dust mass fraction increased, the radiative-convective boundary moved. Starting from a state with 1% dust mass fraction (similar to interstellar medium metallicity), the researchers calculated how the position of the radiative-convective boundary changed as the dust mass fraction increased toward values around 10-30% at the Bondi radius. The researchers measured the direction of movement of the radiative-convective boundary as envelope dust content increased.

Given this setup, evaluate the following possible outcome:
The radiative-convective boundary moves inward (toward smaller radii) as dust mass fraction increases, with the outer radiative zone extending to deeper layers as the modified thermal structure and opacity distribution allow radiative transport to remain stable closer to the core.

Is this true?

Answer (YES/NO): NO